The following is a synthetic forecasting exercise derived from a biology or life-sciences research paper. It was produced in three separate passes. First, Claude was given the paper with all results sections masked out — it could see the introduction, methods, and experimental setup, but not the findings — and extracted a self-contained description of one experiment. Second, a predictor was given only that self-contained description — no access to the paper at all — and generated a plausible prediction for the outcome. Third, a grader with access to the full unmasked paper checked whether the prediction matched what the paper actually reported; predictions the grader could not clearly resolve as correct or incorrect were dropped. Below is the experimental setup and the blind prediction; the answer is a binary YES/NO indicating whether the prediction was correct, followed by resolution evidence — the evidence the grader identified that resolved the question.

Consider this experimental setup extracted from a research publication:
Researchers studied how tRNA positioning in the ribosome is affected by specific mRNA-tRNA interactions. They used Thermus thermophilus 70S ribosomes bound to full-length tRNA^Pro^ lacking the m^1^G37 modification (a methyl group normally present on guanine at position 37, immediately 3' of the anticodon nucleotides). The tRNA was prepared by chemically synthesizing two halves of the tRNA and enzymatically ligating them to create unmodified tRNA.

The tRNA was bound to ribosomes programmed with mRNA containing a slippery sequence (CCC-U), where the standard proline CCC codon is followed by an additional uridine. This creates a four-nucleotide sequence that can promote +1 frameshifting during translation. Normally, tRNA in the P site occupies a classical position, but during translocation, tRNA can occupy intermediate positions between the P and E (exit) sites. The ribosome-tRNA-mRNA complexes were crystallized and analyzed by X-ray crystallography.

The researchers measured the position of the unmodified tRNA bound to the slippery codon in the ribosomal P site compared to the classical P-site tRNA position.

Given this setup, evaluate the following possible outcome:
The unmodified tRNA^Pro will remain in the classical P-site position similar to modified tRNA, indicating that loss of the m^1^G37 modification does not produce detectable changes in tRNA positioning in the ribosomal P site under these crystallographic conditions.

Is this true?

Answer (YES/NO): NO